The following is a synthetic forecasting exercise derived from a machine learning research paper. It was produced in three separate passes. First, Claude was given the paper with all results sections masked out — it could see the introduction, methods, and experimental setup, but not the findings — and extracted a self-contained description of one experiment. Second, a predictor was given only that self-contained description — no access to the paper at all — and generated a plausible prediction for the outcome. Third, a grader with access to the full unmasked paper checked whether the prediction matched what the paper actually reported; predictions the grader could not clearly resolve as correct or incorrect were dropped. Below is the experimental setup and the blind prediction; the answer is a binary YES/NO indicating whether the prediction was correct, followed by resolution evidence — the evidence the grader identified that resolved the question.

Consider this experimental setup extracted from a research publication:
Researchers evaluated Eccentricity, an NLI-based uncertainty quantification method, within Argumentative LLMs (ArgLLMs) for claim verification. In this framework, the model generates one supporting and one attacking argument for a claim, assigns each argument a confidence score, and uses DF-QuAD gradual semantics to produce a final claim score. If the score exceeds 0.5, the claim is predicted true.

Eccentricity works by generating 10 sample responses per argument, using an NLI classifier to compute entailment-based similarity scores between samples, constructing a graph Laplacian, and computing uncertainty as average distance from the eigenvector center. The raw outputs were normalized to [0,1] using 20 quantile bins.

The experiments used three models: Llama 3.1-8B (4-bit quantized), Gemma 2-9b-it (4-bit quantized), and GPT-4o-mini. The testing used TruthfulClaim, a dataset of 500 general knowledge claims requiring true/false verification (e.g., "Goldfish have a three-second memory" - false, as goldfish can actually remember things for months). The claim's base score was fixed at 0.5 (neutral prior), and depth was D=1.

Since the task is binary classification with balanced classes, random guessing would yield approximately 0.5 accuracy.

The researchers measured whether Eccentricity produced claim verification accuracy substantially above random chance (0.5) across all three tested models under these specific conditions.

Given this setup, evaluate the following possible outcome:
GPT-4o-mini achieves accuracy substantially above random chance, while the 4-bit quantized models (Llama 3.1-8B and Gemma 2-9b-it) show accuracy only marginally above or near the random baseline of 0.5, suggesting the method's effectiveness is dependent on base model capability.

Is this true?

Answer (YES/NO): NO